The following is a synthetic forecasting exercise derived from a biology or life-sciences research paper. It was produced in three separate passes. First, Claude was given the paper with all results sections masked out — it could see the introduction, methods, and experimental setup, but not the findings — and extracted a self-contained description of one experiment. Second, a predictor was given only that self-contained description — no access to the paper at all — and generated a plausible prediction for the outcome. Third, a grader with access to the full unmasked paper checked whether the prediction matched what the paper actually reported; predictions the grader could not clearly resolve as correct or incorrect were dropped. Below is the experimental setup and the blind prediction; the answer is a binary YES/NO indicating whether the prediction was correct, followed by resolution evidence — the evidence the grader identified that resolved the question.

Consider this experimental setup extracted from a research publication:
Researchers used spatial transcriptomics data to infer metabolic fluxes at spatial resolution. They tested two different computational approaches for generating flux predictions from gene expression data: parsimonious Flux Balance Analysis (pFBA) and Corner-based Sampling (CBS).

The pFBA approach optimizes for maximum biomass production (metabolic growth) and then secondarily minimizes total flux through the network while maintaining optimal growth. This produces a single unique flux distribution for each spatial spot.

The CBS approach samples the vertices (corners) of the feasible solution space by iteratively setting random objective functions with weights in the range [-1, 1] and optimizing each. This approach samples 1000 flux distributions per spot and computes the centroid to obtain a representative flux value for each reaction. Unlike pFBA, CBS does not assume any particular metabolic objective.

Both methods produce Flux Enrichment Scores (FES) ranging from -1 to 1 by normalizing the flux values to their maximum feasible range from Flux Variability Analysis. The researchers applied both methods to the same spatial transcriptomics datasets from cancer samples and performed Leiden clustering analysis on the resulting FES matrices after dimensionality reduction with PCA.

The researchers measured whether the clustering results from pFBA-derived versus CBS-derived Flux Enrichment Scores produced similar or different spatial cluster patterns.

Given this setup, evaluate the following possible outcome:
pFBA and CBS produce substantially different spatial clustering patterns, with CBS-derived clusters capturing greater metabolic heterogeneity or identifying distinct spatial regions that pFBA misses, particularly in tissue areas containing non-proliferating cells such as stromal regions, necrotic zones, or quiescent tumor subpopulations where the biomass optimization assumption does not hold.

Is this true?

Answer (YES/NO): YES